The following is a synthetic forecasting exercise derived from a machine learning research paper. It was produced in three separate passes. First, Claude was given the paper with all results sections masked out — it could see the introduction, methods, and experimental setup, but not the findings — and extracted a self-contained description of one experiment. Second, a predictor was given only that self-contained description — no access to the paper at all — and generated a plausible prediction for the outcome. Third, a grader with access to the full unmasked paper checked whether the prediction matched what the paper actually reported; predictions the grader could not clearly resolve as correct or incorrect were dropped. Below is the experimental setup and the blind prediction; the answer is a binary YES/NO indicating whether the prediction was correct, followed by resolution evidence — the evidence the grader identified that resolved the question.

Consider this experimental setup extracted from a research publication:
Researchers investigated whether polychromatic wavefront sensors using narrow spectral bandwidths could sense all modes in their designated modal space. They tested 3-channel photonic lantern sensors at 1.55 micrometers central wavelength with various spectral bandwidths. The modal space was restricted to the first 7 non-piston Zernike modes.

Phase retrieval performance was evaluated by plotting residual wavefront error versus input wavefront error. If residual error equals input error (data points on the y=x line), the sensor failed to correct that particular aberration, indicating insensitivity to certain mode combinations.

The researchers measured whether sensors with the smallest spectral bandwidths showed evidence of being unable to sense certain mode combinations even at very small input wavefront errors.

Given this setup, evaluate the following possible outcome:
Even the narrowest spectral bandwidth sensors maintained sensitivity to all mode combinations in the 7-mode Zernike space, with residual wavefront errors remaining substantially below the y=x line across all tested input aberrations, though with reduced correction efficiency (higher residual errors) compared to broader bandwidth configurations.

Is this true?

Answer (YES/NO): NO